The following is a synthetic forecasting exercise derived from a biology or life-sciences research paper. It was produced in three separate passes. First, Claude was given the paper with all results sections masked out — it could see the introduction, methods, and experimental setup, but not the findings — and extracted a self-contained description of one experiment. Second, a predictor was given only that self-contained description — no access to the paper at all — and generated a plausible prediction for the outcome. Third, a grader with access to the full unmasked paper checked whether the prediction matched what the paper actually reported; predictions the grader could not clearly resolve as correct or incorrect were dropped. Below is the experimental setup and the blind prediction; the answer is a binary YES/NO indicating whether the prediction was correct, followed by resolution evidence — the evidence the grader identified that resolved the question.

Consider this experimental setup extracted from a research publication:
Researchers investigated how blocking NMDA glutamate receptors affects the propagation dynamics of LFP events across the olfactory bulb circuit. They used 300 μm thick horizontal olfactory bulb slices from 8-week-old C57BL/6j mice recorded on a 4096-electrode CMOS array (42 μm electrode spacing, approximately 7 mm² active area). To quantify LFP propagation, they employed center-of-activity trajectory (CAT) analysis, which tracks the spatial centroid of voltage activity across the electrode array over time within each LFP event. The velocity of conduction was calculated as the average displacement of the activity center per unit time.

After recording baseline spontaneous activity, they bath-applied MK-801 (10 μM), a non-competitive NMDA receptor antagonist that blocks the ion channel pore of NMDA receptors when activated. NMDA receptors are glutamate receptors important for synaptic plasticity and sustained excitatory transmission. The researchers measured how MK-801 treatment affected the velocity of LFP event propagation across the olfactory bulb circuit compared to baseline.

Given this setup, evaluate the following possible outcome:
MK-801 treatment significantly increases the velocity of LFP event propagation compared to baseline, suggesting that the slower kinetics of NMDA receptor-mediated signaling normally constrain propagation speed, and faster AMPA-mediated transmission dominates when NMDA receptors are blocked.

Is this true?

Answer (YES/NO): YES